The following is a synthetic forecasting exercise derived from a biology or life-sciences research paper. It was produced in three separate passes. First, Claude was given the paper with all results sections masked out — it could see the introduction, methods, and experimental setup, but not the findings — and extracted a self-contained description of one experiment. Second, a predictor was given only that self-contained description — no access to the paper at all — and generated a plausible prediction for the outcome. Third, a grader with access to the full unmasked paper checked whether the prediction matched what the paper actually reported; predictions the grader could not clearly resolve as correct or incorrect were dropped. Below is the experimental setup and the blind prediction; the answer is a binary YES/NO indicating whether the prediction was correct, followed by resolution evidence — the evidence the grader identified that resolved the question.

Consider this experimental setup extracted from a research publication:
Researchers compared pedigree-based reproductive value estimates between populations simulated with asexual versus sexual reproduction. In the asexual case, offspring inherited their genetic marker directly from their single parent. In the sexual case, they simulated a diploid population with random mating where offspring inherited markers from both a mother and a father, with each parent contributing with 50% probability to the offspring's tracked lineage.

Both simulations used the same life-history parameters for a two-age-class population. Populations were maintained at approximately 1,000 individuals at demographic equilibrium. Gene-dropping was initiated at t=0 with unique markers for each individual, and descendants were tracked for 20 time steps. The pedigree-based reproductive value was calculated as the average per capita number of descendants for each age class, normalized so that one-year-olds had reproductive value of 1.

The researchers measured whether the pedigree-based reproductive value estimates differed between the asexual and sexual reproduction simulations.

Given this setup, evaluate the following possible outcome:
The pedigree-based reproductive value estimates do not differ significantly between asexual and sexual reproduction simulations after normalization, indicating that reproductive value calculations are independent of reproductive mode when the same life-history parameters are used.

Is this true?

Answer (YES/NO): YES